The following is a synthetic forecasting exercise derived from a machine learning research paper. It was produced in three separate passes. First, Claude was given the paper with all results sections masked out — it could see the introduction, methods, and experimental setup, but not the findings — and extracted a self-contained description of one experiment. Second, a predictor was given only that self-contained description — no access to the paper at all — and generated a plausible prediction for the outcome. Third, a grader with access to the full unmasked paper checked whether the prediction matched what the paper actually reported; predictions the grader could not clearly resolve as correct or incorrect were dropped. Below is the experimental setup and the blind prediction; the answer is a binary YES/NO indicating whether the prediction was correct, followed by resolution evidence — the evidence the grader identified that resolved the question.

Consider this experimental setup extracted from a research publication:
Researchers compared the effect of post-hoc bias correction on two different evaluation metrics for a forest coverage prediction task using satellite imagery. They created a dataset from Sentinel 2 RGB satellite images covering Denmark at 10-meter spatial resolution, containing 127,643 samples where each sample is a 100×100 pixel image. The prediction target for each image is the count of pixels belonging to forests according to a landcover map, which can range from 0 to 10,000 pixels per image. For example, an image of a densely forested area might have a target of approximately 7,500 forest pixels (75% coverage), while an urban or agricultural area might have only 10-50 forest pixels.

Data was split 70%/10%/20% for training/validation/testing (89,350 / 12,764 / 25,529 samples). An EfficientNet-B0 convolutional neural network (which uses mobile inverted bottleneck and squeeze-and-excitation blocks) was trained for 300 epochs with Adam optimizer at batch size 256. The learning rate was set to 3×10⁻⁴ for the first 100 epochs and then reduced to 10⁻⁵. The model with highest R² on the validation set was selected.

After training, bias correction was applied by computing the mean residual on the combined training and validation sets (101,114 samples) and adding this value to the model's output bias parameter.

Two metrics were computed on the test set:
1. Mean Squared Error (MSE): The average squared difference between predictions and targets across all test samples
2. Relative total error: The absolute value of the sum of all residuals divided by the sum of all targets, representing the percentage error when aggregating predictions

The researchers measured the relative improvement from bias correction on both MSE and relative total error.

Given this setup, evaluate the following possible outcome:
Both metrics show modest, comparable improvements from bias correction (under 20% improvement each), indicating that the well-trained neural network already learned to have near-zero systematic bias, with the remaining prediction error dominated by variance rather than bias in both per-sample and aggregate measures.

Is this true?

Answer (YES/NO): NO